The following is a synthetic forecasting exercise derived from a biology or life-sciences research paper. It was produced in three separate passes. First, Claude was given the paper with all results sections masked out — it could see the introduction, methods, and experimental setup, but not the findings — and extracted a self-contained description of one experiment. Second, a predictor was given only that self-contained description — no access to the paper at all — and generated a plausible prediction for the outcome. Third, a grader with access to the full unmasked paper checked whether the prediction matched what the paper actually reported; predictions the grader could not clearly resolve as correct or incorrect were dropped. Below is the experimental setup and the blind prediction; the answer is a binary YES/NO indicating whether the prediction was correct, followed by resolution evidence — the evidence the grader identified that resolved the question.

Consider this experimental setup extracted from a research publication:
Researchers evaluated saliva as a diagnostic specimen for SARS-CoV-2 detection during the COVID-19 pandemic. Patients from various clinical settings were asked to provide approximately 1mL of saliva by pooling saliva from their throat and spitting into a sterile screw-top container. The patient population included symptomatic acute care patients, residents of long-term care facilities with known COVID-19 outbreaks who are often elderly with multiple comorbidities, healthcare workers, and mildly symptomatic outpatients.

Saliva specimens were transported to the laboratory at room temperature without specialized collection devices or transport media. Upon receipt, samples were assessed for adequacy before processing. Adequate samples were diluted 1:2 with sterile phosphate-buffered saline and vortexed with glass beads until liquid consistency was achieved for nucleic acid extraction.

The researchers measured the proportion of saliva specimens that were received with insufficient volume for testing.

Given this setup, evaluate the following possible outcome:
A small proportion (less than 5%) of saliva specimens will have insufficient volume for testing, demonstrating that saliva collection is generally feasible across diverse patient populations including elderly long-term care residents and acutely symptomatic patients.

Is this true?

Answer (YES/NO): NO